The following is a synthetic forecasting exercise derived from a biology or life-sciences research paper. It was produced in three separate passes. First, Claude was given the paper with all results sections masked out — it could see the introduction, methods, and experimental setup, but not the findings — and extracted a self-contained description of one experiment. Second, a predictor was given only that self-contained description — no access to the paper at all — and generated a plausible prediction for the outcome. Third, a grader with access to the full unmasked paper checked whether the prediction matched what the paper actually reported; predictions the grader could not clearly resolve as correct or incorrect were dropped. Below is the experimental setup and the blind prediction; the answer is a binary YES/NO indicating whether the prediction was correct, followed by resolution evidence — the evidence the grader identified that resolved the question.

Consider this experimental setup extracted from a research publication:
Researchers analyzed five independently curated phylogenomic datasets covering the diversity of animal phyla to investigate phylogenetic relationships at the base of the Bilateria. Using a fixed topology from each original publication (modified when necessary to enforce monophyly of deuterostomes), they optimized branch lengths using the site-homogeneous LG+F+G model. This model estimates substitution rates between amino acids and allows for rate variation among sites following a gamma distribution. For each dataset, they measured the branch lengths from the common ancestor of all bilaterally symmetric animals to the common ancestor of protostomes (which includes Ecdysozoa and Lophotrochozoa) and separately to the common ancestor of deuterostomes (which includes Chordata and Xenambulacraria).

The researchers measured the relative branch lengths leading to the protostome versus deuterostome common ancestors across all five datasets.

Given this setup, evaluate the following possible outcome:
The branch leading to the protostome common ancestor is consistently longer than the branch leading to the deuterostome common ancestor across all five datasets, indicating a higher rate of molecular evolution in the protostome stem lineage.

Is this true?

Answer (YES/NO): YES